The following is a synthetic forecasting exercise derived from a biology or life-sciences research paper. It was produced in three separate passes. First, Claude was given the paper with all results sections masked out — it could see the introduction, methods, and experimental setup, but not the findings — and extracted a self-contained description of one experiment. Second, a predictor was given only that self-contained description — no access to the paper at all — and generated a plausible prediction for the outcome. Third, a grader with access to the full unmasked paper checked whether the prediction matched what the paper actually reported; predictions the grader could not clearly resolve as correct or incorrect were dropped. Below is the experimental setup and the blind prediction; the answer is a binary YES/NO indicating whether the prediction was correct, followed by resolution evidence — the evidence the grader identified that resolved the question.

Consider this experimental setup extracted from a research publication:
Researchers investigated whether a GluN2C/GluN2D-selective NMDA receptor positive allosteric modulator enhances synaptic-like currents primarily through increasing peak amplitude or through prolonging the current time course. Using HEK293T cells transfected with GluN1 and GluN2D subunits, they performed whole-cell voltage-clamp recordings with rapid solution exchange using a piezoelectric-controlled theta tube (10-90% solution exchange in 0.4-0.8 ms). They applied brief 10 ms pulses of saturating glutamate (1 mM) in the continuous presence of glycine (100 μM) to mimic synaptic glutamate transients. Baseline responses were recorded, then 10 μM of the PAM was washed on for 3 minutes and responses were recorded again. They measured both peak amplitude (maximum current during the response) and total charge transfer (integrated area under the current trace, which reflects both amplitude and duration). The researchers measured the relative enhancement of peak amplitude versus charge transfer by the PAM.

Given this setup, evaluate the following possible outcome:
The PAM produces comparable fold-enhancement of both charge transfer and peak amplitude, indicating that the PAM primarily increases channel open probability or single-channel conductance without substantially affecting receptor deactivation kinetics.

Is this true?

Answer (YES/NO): NO